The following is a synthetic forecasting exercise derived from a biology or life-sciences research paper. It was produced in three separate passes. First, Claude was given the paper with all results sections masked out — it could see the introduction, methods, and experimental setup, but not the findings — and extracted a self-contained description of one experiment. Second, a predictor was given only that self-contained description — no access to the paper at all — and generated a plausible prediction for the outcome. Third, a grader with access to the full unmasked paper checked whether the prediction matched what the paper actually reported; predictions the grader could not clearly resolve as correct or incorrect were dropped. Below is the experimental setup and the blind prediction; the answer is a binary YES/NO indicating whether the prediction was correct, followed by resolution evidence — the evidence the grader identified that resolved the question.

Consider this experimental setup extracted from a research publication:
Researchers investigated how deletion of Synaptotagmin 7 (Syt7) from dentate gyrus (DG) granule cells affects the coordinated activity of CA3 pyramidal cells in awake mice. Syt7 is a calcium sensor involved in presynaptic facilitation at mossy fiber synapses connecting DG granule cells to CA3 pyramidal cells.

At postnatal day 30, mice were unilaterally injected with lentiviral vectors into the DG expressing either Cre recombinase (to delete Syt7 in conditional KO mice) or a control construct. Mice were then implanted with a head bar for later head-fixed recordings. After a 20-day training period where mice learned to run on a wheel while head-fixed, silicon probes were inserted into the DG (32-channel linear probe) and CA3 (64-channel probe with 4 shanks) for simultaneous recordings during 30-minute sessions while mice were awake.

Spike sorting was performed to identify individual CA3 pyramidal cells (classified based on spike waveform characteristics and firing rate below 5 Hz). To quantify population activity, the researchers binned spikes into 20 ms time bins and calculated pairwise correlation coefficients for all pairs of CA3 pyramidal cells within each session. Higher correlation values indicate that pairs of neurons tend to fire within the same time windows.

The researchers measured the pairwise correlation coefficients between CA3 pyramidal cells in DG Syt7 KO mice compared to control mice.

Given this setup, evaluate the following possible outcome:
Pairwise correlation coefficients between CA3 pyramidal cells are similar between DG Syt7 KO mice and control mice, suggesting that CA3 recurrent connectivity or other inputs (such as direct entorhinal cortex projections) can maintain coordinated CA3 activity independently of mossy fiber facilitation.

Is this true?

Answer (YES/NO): NO